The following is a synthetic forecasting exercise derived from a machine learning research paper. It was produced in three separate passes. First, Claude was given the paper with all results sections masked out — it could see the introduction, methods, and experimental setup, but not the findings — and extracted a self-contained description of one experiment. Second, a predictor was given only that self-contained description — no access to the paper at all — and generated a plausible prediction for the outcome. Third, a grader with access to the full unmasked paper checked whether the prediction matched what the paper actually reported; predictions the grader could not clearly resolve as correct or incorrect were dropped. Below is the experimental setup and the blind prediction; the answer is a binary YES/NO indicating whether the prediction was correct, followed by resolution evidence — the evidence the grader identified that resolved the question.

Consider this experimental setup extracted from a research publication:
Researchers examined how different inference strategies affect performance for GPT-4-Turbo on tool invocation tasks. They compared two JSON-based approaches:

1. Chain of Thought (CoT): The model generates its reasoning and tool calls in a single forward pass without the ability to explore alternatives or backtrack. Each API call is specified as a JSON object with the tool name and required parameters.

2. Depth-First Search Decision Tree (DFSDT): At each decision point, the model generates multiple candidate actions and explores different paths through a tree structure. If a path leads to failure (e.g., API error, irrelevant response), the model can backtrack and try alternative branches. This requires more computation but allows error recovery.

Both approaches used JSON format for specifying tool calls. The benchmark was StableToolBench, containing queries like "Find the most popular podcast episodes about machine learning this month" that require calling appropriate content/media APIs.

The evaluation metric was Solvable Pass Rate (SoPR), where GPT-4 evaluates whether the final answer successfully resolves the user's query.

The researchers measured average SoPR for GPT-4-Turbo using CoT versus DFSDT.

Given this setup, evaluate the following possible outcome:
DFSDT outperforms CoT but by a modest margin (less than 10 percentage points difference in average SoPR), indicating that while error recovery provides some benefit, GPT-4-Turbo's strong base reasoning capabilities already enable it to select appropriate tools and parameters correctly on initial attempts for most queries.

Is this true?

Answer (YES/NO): YES